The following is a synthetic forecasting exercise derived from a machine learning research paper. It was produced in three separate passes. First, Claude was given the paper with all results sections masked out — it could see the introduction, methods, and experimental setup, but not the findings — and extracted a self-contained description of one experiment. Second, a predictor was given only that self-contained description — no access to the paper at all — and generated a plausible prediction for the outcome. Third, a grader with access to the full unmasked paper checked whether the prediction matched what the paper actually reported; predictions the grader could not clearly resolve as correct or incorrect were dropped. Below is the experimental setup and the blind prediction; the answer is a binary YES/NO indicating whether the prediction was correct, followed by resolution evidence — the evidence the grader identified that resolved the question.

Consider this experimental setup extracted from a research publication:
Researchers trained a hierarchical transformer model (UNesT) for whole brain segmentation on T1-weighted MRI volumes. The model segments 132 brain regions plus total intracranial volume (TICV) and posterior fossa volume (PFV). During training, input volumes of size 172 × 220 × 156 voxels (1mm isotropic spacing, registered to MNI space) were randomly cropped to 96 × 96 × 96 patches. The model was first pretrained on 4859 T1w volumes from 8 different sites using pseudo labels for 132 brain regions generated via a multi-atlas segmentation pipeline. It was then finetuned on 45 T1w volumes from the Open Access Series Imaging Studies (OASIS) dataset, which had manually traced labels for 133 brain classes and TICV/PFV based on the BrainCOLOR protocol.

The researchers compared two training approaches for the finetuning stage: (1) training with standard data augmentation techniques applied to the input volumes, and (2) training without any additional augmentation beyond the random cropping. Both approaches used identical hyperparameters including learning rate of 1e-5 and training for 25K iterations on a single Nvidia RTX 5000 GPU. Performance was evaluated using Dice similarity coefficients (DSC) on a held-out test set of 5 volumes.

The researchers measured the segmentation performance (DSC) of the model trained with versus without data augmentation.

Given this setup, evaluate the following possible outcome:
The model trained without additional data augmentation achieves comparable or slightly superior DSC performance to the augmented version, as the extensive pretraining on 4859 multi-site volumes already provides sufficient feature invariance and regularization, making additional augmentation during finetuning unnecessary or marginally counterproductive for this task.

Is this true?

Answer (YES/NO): YES